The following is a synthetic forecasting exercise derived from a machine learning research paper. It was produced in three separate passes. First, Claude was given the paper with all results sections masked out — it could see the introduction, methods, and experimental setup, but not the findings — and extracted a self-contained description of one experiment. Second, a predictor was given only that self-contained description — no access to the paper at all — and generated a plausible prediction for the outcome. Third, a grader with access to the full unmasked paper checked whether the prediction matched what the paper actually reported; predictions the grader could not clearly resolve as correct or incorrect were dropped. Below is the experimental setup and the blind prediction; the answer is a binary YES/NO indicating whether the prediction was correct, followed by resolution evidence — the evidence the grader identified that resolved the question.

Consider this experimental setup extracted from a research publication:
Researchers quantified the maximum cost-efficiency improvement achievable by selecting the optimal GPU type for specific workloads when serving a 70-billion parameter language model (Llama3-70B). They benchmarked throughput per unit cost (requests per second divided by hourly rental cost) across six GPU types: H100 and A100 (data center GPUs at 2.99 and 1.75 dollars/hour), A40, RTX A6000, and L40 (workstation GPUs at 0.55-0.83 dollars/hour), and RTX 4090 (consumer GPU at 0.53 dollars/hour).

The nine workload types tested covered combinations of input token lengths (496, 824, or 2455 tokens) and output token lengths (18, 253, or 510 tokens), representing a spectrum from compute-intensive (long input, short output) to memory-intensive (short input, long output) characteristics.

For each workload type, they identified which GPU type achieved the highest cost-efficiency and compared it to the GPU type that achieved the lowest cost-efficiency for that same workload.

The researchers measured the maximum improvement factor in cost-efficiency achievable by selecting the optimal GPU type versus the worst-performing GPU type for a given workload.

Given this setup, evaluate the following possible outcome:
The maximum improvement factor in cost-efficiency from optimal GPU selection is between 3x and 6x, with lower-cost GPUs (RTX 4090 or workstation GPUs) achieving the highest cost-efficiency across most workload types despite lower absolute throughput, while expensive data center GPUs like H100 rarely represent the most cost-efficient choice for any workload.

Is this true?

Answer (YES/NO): NO